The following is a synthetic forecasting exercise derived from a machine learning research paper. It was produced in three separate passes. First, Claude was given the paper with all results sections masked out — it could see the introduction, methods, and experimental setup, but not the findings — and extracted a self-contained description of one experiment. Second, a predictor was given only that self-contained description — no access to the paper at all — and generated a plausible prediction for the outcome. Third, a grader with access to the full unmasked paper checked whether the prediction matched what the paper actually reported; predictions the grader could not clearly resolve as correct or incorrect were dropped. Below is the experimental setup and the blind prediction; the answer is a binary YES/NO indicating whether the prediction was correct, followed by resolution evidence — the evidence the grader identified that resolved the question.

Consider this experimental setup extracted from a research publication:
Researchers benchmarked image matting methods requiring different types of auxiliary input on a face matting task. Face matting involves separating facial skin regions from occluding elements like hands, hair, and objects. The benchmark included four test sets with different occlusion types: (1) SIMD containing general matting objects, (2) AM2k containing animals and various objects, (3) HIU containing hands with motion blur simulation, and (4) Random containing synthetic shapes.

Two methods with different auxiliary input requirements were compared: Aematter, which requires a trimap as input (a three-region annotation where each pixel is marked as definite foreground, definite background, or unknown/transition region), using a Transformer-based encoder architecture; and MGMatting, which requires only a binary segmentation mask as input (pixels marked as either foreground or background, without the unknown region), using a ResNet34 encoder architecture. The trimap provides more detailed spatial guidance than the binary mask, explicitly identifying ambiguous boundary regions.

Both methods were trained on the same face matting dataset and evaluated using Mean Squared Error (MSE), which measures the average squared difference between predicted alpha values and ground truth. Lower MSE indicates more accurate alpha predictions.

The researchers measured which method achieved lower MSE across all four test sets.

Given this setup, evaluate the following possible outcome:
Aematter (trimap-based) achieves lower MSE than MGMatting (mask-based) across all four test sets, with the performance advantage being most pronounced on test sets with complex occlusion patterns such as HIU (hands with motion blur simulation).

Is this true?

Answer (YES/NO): NO